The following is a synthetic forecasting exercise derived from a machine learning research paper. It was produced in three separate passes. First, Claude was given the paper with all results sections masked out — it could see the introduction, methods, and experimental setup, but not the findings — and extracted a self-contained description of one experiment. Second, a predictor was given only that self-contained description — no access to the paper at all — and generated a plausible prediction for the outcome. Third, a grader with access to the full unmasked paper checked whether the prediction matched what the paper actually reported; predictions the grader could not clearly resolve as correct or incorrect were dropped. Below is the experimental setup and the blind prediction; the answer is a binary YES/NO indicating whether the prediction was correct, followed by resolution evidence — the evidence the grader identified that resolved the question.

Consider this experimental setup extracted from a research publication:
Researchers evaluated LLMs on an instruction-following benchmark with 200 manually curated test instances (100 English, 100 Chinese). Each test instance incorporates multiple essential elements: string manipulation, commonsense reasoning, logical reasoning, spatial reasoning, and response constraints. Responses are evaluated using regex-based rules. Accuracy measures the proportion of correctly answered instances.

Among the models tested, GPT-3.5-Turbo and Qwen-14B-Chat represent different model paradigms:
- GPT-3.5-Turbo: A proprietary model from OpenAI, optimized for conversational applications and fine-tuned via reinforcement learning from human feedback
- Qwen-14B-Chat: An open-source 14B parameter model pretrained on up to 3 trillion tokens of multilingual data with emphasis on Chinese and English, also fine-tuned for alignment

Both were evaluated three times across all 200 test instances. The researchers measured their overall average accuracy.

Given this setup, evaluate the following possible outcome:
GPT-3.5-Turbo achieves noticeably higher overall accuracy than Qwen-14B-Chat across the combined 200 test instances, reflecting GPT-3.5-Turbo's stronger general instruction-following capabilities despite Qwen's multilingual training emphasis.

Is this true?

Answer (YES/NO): YES